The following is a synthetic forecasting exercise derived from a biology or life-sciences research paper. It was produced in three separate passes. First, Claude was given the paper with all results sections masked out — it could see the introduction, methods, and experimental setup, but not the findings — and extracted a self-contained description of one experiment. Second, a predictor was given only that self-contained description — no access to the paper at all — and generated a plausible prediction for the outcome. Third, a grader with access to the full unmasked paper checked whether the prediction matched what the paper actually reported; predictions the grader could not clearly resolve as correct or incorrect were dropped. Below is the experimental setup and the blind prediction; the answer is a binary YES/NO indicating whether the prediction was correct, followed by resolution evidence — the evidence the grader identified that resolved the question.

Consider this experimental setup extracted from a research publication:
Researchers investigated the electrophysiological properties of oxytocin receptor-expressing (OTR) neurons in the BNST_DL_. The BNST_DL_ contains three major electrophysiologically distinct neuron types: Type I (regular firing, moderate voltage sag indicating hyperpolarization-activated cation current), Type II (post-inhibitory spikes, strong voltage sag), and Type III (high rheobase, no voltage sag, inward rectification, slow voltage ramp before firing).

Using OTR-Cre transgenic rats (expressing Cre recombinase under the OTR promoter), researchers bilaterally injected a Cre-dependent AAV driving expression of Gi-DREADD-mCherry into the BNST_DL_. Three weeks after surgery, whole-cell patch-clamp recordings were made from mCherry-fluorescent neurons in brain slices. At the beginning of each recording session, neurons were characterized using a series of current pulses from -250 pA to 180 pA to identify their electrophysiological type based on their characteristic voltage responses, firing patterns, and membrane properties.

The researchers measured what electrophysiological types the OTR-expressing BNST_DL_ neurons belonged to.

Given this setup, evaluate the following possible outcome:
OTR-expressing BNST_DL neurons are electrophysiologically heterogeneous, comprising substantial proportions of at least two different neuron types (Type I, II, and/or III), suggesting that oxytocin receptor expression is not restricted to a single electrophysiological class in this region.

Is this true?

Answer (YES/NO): NO